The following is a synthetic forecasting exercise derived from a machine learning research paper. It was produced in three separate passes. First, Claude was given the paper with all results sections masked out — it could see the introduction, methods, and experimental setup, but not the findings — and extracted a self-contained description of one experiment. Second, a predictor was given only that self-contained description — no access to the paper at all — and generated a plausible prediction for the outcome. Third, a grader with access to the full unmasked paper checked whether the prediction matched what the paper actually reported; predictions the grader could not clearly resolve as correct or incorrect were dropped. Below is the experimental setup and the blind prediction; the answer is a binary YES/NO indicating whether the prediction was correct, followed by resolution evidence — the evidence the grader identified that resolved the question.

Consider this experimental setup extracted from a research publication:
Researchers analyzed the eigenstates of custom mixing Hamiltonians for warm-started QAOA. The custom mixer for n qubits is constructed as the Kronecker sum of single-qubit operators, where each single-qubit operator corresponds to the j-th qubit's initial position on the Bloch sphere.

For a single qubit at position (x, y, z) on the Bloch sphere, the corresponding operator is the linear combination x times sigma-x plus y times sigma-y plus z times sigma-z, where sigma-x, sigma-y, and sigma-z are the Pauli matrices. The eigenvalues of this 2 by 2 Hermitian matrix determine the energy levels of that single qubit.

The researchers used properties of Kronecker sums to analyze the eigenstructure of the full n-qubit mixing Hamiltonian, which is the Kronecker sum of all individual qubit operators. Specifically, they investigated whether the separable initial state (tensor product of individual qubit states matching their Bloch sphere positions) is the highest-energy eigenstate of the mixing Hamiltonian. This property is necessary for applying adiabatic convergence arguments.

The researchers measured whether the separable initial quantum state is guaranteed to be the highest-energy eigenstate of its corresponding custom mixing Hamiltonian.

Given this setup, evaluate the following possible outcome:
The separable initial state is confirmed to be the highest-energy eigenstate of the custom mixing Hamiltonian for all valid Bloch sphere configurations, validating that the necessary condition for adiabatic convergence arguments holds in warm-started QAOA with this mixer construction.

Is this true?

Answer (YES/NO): YES